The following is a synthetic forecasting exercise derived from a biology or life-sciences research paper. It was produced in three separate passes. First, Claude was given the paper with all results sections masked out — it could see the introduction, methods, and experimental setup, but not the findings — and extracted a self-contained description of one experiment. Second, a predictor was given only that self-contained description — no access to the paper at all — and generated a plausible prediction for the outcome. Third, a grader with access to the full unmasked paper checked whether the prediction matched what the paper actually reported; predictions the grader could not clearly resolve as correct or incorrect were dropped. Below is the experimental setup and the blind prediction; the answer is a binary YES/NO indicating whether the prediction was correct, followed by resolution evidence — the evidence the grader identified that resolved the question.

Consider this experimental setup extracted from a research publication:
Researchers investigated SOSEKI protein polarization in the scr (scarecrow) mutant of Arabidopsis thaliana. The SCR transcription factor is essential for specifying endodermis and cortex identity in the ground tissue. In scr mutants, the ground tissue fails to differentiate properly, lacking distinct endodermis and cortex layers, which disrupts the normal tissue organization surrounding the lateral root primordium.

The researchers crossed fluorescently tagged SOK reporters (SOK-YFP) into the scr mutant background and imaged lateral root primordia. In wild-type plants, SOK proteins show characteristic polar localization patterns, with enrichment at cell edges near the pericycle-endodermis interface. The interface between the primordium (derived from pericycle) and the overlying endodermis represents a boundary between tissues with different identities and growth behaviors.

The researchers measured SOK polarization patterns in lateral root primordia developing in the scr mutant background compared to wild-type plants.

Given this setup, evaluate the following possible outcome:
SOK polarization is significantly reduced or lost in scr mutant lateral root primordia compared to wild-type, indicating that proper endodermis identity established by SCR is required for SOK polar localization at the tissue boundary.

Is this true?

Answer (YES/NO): YES